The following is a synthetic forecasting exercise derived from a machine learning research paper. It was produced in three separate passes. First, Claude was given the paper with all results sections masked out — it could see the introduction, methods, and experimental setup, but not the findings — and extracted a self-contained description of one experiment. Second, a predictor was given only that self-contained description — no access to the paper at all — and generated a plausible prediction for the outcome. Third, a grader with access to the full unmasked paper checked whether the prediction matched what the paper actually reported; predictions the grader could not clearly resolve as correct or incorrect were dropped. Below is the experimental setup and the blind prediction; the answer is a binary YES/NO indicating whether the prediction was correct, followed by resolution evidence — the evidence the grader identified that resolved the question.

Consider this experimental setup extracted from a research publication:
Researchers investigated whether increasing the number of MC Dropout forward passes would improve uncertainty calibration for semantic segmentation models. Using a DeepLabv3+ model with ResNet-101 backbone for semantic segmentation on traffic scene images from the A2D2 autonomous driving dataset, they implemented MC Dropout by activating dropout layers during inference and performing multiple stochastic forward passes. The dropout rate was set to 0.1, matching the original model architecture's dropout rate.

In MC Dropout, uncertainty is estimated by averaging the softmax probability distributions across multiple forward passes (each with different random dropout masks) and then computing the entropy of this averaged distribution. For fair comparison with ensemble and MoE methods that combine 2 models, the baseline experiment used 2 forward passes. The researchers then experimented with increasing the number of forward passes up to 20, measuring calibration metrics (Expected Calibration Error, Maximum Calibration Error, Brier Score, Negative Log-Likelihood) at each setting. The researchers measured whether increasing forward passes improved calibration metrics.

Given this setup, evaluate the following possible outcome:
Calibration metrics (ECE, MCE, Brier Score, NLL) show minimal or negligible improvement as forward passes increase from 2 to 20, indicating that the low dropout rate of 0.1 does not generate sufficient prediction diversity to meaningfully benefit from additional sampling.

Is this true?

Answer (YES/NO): NO